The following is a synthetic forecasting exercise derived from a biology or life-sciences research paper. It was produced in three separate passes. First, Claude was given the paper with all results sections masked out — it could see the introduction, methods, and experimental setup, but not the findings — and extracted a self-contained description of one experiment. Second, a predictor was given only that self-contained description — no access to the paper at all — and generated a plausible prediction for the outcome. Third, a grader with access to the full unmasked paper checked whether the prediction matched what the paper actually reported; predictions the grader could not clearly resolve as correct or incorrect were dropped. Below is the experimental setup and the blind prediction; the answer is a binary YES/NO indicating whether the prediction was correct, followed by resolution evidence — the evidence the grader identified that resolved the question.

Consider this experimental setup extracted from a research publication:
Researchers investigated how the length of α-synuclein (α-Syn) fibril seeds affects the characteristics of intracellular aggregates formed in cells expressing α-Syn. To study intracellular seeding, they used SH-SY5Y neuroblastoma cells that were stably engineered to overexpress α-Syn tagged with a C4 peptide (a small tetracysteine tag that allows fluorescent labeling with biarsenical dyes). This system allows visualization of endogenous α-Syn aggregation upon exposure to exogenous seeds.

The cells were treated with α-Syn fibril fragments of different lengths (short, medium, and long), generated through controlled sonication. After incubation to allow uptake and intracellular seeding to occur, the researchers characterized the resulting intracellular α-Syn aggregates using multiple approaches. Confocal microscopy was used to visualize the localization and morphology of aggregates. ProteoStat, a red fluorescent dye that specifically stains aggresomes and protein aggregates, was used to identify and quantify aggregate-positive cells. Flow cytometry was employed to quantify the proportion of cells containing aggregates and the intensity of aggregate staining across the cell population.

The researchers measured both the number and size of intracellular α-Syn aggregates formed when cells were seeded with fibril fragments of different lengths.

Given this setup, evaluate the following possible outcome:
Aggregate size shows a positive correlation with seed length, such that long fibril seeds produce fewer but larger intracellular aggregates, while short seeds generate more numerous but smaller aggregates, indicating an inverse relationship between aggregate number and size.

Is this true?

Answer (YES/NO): NO